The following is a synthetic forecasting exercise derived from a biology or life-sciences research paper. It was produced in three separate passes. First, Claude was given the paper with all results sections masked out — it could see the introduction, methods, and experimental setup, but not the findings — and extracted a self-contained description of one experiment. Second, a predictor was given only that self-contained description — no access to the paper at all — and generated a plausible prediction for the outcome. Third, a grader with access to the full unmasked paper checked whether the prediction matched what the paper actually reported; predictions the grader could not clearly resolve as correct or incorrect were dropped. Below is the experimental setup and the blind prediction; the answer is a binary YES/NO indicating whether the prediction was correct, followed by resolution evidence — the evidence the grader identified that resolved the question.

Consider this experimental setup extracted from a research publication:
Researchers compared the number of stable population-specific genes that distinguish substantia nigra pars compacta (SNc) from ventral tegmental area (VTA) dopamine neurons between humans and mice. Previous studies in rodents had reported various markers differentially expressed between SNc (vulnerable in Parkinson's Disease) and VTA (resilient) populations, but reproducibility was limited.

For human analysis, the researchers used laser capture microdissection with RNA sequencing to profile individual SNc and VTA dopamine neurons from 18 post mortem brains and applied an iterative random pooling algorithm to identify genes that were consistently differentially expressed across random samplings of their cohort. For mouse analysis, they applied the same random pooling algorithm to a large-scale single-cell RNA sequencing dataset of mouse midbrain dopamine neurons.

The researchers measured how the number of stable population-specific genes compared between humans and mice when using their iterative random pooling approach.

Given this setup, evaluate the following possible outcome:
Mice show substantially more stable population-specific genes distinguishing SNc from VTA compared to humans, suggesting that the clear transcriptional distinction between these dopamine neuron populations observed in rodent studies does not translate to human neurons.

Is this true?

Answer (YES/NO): NO